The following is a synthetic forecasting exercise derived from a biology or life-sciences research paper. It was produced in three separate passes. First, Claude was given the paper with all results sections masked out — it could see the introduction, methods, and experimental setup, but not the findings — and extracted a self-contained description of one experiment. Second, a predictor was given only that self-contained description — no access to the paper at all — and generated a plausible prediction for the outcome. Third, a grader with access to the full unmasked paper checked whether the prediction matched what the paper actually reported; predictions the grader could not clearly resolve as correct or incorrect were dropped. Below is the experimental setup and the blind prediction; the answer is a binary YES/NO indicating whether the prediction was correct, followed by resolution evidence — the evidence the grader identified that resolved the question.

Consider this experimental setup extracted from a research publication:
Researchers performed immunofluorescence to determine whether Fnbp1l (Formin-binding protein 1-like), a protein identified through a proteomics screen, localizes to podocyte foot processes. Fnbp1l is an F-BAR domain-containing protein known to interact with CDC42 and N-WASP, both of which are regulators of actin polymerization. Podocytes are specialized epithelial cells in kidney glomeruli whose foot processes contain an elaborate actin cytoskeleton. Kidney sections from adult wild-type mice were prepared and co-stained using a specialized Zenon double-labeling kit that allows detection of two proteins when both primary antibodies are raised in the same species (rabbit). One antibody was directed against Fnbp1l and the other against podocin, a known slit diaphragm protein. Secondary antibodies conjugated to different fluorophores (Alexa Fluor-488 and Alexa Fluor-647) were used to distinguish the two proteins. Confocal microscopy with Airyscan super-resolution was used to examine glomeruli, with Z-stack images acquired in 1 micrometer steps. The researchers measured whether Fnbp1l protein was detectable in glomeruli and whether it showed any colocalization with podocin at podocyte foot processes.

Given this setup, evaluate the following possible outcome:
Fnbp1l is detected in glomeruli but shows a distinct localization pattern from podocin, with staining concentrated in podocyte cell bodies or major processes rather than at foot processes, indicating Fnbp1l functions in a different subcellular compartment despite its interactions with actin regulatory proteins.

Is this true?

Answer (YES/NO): NO